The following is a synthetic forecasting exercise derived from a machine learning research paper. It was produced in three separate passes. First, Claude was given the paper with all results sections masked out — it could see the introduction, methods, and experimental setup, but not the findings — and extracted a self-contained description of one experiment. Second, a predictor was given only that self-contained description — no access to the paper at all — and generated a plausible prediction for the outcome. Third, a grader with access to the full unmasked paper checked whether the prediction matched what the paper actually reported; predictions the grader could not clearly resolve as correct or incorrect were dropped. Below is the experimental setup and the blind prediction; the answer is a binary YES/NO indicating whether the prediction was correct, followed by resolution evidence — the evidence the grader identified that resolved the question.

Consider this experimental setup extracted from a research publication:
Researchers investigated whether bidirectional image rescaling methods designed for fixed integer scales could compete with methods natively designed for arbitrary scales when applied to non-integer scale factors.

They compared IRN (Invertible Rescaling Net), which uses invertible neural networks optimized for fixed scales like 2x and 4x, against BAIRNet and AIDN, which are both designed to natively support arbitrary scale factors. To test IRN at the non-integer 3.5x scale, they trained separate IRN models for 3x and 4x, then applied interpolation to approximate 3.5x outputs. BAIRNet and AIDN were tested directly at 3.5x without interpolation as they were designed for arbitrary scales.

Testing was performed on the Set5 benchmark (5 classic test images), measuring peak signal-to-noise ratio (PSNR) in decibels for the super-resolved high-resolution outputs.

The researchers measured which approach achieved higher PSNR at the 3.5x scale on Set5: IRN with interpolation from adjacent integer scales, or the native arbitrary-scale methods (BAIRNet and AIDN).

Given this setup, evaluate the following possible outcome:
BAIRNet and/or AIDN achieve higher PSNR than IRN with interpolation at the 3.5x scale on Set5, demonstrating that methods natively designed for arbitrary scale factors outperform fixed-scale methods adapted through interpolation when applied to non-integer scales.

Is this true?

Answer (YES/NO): YES